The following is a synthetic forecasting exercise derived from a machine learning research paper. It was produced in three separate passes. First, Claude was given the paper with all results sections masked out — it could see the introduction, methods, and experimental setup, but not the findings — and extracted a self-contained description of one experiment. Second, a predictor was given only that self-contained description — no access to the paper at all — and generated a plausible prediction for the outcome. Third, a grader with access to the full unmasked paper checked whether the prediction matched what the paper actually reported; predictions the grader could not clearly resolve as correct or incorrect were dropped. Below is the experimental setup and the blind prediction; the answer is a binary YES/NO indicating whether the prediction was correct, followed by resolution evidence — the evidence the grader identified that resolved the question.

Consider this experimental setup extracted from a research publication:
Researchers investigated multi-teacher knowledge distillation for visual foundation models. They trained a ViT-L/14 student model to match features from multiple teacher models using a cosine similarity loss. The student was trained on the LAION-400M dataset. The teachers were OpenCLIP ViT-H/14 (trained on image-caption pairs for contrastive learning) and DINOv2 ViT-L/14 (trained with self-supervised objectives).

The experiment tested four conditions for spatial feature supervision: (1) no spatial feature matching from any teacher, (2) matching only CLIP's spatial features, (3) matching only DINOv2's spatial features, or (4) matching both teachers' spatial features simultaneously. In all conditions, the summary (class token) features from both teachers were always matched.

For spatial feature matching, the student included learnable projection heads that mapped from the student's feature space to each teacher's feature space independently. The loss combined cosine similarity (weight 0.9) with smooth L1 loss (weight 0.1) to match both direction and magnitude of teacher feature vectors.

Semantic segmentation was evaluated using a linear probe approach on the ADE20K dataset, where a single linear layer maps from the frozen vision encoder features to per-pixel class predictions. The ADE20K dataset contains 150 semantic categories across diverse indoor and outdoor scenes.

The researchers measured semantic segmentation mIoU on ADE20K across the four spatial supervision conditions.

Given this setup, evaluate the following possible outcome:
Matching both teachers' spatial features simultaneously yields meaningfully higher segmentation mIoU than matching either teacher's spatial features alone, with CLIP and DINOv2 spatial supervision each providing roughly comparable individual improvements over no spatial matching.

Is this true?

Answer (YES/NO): NO